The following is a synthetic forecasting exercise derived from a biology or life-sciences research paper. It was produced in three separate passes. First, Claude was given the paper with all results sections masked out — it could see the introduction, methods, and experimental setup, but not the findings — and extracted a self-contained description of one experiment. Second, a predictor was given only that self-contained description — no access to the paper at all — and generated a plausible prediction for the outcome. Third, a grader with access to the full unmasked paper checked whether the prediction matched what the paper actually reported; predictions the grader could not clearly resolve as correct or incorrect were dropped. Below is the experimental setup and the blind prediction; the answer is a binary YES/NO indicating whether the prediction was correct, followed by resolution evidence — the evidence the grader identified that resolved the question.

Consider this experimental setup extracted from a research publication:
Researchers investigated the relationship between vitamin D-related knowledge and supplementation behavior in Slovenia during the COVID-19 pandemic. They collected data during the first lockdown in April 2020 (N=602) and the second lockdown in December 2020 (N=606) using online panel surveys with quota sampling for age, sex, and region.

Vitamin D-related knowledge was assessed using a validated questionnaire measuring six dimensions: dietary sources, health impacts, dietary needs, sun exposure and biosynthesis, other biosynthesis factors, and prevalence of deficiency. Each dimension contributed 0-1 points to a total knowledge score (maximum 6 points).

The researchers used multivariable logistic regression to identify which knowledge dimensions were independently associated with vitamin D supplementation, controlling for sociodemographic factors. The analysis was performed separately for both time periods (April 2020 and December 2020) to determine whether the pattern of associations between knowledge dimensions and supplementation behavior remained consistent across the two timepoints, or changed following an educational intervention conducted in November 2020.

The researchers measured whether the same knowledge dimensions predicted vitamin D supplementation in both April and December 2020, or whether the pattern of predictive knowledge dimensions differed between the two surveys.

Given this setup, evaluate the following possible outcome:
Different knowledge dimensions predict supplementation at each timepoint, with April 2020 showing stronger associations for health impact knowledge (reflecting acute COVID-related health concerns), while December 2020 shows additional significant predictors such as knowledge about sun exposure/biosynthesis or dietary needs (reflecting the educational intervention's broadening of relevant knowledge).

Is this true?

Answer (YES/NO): NO